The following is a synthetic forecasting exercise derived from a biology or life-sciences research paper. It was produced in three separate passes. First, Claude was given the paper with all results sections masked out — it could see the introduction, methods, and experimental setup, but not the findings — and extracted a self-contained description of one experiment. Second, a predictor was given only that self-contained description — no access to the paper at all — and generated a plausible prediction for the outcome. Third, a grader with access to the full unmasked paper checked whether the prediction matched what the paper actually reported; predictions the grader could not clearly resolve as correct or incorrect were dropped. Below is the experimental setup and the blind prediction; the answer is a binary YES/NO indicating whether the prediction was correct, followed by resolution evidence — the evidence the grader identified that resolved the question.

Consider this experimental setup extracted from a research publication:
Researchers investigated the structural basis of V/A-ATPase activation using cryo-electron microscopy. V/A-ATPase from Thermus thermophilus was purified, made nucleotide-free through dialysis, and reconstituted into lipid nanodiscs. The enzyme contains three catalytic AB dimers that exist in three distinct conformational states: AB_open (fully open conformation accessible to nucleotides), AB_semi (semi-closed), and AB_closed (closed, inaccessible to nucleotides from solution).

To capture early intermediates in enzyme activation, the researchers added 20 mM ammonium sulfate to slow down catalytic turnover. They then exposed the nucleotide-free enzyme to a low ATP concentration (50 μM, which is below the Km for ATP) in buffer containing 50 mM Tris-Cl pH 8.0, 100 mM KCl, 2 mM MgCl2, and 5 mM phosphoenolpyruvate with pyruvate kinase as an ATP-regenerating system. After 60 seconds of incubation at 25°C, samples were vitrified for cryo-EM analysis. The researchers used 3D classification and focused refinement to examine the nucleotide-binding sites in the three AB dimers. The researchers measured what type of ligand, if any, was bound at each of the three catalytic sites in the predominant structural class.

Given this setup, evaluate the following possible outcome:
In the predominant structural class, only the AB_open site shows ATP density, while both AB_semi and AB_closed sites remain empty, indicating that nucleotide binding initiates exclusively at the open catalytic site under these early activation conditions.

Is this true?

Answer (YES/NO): NO